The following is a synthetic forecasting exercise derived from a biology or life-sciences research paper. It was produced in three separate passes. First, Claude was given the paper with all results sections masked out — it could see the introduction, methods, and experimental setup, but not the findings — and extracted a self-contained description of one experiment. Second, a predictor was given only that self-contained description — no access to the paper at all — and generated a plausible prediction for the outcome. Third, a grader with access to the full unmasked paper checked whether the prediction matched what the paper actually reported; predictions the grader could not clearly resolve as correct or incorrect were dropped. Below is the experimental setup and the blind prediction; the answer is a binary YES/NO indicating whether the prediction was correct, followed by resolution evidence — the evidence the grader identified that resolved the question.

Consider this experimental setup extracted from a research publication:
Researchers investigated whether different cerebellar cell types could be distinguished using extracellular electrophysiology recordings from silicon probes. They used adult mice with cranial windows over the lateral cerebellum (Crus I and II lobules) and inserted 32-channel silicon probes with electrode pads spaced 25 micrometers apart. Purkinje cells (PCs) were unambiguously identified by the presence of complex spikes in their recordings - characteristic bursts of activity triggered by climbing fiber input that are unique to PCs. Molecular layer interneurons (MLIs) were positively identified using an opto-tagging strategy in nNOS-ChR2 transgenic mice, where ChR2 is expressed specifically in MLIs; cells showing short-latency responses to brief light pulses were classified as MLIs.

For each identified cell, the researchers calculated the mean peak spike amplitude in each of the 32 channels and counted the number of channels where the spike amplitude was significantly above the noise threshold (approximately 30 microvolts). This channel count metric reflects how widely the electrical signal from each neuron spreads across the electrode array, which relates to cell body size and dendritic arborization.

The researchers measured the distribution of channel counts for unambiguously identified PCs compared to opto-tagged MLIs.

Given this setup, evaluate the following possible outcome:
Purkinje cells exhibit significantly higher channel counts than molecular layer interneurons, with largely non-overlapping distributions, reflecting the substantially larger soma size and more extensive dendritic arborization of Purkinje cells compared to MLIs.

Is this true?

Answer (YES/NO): YES